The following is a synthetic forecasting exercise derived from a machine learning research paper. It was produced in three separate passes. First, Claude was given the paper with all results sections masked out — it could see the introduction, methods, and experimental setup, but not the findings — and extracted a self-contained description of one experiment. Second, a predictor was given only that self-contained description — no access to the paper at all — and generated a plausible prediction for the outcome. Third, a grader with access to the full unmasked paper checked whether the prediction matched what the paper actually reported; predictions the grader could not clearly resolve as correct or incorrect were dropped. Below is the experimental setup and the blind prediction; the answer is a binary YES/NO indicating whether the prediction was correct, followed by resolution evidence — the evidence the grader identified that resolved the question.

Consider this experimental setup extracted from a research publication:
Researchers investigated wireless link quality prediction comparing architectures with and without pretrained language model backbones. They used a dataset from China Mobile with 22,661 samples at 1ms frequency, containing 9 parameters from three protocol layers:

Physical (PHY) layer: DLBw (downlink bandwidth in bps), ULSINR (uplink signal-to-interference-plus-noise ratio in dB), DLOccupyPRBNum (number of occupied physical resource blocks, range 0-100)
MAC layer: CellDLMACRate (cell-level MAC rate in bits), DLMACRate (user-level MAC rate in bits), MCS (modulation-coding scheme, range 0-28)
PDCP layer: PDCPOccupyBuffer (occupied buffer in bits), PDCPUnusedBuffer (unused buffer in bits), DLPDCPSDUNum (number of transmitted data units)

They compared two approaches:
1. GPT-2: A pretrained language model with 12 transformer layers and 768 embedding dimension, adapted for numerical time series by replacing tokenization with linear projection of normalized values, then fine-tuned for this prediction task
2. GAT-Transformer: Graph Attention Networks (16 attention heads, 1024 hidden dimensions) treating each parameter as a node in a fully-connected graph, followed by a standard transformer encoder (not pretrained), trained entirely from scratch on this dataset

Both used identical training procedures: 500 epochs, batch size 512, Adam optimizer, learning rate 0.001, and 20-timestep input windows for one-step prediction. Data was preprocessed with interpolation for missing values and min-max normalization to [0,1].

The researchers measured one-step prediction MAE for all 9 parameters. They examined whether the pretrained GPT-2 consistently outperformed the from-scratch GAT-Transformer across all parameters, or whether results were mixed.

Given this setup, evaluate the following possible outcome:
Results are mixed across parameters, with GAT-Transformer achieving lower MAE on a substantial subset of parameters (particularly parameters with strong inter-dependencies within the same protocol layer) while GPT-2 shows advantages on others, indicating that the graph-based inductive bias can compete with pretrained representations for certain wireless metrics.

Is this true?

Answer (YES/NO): NO